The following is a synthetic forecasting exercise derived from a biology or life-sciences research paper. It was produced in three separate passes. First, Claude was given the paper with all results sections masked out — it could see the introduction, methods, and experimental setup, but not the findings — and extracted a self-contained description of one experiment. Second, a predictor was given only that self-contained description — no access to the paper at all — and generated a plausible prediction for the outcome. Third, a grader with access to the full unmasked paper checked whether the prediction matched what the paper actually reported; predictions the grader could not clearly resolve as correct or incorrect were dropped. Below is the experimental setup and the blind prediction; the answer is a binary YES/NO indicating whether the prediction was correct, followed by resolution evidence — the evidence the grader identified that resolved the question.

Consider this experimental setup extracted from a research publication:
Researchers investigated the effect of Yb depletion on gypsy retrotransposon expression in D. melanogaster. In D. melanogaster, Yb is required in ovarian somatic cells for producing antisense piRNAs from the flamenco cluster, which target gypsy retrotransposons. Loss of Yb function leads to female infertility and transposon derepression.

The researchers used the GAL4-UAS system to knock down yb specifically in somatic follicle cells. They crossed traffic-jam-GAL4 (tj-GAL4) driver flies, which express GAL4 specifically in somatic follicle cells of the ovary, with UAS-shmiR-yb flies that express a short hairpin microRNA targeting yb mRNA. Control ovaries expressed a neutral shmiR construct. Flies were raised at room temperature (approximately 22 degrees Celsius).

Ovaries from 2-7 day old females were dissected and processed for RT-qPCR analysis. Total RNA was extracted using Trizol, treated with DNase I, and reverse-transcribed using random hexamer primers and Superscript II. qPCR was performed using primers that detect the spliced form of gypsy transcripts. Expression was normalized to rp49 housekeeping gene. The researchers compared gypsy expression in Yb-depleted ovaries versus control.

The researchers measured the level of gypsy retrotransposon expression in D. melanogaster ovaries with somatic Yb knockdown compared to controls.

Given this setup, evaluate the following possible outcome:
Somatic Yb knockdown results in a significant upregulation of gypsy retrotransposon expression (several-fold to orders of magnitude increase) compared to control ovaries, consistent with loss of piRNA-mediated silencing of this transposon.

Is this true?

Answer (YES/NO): YES